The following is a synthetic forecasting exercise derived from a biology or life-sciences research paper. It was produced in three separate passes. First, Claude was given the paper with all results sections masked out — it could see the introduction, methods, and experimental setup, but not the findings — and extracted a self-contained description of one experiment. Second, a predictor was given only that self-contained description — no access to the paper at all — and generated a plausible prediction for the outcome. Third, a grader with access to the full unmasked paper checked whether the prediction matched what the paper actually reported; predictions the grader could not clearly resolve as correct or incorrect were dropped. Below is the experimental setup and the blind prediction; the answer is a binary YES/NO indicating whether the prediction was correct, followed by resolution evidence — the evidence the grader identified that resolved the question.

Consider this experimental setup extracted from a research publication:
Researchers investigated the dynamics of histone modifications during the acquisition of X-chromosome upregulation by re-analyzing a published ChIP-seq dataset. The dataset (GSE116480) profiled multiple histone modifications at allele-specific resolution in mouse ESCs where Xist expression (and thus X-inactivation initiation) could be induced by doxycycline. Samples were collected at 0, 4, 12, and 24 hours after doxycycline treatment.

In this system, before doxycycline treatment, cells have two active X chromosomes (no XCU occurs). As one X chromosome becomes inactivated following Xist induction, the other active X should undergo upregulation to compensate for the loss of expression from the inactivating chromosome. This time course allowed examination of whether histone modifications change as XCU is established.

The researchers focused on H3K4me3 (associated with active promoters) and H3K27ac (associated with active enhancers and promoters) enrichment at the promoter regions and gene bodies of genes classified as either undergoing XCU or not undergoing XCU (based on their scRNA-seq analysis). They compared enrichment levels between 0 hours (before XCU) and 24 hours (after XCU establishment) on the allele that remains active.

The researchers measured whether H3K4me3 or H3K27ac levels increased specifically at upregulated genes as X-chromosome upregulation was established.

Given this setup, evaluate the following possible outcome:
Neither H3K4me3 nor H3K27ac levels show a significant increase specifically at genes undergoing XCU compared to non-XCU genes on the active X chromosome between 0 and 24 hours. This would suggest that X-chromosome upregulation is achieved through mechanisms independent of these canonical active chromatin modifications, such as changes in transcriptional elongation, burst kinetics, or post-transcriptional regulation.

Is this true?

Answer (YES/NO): YES